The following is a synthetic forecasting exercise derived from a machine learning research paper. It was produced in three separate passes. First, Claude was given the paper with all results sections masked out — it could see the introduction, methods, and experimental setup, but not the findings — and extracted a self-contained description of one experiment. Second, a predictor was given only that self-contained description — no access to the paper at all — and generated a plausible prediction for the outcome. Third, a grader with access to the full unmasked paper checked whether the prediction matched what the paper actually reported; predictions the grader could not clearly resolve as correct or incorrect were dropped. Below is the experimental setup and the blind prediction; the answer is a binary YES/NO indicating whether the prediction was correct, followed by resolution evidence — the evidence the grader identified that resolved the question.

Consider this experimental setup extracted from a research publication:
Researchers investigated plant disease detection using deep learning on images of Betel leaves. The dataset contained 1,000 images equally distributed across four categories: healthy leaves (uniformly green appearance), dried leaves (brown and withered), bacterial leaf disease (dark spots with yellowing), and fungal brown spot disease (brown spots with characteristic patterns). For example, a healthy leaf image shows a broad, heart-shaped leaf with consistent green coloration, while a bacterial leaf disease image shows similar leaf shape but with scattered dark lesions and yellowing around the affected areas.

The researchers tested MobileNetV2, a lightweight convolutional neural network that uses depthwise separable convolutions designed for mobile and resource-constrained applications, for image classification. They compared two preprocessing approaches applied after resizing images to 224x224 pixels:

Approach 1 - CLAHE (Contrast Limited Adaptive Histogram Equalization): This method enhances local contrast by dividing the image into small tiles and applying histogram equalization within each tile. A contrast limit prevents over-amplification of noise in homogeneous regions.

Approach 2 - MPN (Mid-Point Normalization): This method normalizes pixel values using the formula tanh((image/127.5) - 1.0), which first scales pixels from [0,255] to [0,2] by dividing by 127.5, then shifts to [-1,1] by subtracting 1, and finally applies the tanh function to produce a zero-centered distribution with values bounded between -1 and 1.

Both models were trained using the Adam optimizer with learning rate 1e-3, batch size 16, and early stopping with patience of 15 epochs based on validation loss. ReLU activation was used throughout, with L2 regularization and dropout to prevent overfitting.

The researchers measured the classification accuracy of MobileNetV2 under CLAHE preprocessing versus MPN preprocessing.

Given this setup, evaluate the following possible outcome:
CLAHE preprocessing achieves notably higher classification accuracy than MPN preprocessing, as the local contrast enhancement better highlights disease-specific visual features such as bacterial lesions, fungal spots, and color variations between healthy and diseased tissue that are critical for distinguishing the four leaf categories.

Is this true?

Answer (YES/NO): YES